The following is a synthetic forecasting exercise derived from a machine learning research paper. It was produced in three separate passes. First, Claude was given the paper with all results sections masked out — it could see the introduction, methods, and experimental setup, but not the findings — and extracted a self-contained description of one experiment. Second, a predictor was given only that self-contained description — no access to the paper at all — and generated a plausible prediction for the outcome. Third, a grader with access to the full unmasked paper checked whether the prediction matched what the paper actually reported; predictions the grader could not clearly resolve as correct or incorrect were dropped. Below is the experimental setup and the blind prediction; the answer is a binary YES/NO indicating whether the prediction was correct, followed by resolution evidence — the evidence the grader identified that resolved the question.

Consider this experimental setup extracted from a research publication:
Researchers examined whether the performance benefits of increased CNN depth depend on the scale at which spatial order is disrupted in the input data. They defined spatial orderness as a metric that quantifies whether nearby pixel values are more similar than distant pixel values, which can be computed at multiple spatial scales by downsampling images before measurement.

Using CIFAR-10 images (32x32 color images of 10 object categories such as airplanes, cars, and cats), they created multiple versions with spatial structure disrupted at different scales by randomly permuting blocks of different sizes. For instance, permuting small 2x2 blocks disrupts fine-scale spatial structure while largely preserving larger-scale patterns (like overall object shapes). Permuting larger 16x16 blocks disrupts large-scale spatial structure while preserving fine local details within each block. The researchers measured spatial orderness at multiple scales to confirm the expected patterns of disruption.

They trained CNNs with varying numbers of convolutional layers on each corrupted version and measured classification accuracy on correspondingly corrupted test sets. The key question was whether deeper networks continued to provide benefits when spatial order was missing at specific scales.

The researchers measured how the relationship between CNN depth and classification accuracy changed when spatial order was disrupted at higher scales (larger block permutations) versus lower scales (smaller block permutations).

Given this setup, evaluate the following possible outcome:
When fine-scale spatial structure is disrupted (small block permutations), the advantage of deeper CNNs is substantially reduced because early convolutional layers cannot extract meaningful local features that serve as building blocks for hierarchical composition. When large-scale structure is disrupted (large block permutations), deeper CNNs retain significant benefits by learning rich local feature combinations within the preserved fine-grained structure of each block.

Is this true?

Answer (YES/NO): NO